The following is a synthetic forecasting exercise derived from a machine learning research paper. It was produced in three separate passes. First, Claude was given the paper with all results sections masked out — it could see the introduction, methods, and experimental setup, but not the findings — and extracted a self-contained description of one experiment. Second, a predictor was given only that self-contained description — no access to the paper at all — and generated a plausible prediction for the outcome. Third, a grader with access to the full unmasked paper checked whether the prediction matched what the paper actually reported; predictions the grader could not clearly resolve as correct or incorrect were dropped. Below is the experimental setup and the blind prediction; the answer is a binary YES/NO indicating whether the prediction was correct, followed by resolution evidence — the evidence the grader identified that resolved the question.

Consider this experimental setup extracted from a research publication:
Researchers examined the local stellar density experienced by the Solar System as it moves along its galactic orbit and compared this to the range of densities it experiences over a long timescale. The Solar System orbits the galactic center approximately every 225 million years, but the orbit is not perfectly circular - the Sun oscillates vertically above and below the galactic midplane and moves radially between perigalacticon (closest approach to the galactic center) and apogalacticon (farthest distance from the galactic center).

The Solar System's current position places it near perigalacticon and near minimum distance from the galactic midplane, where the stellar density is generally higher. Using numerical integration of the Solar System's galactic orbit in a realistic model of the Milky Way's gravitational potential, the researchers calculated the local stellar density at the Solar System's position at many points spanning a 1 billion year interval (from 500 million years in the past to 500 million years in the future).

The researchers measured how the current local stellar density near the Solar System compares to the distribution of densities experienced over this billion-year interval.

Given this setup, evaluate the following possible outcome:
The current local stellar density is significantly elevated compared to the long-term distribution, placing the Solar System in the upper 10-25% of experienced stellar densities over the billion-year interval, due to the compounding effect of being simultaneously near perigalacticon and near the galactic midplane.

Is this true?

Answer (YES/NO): NO